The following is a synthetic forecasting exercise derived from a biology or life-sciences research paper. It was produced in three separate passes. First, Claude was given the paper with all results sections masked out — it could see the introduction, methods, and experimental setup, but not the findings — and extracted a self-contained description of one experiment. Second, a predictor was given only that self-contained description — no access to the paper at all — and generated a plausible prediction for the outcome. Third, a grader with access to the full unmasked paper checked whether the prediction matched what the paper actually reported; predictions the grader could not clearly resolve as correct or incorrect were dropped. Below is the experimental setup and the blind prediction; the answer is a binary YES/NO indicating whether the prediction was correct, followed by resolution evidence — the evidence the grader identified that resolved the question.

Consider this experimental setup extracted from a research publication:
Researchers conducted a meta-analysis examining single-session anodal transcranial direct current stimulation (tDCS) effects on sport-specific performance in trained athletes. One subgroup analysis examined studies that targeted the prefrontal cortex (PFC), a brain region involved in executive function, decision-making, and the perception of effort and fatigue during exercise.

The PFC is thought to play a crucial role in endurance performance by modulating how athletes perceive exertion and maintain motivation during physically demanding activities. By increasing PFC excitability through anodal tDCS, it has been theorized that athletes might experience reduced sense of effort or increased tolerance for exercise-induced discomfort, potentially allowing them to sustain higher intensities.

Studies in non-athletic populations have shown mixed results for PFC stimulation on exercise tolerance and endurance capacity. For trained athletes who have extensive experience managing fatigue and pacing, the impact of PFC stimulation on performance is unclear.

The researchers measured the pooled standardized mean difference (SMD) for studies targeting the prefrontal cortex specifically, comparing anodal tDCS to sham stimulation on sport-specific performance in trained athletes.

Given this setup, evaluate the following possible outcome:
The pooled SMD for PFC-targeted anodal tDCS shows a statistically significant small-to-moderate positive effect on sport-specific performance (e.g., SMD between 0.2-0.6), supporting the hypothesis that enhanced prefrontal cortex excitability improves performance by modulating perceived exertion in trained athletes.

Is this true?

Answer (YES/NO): NO